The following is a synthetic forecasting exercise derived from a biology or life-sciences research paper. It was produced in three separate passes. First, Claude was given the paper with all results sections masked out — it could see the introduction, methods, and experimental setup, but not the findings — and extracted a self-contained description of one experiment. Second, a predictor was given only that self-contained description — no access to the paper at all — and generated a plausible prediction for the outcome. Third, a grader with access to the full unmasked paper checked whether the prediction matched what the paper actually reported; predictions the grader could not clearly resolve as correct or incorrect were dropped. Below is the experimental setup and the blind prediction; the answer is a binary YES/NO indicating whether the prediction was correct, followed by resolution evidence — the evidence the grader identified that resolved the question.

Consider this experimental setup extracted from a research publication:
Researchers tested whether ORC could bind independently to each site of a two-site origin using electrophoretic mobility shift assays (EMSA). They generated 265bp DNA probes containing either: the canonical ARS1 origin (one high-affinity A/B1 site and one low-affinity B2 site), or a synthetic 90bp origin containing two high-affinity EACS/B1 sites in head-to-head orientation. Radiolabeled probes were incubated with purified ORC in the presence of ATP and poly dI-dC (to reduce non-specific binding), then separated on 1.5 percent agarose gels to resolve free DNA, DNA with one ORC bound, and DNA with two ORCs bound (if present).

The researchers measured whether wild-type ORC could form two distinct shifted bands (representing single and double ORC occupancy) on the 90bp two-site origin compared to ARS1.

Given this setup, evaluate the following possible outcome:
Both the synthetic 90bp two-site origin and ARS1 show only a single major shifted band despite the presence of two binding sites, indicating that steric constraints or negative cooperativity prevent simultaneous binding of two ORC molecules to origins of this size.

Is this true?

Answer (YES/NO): NO